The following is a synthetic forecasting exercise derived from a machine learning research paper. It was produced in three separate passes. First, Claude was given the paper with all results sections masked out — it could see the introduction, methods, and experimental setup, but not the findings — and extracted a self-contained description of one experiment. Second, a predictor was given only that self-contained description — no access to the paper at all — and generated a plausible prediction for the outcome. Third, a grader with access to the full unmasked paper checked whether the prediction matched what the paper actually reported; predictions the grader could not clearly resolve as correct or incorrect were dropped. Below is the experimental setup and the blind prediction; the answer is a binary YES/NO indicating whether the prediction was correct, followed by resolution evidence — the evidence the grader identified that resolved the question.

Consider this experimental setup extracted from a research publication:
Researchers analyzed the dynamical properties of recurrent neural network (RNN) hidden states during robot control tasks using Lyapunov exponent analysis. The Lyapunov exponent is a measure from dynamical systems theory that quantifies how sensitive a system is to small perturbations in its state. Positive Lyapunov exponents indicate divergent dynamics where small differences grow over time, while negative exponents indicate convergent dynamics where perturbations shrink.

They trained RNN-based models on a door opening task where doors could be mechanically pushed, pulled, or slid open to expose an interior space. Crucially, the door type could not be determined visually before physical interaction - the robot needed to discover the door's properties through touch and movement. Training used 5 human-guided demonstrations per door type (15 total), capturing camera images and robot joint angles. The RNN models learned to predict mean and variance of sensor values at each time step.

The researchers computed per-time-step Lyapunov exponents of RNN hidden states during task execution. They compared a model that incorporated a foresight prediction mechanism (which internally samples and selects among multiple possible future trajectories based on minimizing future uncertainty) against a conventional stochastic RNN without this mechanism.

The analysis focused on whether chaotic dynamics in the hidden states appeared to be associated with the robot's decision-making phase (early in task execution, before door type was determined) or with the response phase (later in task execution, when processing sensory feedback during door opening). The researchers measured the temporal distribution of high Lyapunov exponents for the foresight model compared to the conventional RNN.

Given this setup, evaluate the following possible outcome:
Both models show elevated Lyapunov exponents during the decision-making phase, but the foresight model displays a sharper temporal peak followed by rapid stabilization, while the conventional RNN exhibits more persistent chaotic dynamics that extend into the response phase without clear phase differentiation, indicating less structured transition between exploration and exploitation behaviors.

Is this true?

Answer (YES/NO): NO